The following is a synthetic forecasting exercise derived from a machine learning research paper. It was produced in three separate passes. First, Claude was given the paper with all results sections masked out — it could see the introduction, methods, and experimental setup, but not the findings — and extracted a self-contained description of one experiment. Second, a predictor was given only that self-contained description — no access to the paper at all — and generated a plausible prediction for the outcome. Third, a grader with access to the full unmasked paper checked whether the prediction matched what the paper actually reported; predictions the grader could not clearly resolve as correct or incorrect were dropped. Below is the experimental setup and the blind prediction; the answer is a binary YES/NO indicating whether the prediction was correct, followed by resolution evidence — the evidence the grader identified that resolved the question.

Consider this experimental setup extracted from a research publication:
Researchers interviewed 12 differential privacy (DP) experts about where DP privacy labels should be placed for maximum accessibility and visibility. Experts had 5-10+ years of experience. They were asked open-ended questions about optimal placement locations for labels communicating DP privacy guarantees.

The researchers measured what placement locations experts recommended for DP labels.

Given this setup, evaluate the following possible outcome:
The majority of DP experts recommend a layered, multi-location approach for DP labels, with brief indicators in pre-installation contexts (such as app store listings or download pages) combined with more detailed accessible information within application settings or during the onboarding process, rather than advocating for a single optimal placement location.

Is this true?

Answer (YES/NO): NO